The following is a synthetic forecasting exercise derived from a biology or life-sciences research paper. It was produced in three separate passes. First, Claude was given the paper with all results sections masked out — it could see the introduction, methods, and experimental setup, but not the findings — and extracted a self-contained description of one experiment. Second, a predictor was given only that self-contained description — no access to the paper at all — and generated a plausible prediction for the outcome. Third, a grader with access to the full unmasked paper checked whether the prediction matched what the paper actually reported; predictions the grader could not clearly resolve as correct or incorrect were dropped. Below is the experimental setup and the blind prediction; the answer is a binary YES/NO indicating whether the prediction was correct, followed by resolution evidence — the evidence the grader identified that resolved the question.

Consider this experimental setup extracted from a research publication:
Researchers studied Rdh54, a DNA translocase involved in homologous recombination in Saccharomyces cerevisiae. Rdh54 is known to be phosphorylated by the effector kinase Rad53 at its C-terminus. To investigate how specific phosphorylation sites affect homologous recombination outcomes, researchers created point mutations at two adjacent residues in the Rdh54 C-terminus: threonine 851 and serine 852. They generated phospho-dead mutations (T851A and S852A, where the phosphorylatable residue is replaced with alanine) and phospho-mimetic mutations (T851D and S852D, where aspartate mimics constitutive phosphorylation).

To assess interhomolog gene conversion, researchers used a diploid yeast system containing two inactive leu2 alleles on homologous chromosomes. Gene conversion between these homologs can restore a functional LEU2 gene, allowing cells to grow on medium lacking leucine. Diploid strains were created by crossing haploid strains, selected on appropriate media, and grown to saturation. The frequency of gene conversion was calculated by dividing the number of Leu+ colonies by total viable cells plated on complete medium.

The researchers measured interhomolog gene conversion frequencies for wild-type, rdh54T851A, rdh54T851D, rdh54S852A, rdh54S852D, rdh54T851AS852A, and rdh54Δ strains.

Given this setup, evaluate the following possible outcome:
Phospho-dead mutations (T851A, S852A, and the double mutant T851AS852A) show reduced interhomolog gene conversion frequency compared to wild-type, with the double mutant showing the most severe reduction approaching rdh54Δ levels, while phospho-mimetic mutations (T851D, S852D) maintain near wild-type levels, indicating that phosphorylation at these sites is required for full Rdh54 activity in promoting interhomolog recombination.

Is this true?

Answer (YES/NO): NO